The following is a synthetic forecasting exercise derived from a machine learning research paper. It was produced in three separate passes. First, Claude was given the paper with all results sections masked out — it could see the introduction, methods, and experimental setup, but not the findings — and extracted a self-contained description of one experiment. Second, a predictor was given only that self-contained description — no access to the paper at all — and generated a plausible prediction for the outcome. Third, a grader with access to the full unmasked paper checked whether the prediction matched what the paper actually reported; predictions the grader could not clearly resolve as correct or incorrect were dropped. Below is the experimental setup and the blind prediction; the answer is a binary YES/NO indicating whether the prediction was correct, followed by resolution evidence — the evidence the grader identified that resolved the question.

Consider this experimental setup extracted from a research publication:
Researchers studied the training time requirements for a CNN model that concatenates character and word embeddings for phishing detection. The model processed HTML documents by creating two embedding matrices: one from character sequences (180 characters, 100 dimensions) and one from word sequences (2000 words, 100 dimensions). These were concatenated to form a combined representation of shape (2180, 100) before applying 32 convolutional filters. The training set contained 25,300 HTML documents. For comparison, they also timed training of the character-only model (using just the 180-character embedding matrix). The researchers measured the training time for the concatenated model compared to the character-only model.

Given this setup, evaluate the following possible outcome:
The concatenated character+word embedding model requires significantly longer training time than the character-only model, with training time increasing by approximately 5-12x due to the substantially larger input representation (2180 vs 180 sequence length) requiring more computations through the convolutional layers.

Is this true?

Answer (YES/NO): NO